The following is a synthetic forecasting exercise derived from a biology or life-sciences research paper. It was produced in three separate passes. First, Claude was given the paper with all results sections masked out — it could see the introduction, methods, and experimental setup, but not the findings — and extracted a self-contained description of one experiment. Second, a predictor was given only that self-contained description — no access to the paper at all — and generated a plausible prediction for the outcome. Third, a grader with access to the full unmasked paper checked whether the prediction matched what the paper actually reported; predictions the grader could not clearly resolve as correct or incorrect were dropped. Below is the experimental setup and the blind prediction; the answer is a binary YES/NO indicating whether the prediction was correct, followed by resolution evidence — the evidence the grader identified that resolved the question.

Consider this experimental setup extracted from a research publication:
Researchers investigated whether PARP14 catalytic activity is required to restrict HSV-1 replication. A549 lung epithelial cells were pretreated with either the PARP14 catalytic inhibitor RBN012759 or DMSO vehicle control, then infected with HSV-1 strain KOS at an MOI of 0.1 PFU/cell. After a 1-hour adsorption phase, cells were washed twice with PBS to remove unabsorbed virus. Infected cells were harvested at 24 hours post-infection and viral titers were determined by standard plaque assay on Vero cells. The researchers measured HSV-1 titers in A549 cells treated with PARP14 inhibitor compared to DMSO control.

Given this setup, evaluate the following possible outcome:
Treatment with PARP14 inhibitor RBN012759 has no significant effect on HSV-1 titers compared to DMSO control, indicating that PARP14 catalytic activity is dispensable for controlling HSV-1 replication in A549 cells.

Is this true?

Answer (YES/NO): YES